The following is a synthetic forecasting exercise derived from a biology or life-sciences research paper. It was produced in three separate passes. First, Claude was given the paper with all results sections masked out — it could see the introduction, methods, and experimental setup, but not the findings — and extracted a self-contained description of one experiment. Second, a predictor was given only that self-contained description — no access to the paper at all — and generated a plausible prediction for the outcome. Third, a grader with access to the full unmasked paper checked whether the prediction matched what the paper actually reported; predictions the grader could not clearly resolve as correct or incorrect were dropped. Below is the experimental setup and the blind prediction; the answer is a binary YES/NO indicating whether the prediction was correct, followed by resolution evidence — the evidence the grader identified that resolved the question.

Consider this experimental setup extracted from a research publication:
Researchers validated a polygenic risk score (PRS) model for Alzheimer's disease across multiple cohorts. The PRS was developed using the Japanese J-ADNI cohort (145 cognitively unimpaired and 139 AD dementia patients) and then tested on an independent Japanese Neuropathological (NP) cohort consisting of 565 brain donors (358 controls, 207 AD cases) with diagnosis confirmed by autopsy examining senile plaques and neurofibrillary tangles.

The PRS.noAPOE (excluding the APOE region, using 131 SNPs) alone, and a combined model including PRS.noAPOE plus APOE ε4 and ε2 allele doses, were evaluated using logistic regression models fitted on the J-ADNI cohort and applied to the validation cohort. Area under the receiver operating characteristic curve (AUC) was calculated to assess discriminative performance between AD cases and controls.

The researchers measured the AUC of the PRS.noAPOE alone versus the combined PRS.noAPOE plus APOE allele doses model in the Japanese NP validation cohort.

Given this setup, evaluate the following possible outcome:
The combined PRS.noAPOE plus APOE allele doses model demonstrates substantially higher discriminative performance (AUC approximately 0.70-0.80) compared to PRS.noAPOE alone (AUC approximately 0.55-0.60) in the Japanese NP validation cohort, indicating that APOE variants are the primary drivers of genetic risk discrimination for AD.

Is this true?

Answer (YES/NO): YES